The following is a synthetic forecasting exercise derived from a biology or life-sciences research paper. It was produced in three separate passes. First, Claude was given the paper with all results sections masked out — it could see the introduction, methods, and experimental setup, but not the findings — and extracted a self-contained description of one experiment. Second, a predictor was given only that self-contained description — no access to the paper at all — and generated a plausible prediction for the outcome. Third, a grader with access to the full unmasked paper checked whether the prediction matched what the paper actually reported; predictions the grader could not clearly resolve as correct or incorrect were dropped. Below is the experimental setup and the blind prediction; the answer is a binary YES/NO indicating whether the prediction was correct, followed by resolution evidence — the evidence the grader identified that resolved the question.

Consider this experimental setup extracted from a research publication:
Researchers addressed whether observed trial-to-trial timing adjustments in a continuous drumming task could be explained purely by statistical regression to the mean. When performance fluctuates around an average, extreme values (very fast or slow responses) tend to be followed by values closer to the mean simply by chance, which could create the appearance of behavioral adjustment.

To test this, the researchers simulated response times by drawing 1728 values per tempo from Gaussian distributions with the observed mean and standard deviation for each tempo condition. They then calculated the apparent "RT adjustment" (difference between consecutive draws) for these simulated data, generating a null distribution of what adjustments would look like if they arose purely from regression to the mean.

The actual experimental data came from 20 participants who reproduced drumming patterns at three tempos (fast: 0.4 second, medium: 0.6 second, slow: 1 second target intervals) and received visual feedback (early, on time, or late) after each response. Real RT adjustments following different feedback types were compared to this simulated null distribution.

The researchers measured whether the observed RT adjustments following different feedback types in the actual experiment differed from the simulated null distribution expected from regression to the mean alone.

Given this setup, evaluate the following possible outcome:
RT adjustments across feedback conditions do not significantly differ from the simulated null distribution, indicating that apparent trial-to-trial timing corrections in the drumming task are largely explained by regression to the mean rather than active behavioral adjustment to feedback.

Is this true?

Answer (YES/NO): NO